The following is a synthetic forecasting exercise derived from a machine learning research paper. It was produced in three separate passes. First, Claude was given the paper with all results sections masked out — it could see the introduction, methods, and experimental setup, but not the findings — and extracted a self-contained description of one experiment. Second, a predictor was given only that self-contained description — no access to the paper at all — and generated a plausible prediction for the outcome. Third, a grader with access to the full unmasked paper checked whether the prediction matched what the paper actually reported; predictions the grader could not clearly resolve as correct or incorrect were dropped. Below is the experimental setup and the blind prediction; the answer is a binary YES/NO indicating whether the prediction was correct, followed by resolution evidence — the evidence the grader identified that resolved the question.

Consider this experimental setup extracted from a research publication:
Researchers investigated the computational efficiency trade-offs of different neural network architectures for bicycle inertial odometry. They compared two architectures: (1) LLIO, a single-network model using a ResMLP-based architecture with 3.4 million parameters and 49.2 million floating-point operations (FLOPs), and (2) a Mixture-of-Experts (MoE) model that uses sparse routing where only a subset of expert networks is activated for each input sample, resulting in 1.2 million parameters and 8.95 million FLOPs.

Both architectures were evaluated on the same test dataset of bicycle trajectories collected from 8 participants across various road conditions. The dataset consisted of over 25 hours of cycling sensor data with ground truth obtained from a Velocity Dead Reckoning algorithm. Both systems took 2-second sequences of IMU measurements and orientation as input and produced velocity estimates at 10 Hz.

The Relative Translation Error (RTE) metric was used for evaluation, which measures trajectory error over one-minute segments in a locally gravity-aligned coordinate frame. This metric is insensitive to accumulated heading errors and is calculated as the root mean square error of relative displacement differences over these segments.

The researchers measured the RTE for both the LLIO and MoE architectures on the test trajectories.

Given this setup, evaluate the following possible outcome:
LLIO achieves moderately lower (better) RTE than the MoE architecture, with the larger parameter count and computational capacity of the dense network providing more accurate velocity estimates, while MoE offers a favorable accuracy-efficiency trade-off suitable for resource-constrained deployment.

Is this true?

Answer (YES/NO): NO